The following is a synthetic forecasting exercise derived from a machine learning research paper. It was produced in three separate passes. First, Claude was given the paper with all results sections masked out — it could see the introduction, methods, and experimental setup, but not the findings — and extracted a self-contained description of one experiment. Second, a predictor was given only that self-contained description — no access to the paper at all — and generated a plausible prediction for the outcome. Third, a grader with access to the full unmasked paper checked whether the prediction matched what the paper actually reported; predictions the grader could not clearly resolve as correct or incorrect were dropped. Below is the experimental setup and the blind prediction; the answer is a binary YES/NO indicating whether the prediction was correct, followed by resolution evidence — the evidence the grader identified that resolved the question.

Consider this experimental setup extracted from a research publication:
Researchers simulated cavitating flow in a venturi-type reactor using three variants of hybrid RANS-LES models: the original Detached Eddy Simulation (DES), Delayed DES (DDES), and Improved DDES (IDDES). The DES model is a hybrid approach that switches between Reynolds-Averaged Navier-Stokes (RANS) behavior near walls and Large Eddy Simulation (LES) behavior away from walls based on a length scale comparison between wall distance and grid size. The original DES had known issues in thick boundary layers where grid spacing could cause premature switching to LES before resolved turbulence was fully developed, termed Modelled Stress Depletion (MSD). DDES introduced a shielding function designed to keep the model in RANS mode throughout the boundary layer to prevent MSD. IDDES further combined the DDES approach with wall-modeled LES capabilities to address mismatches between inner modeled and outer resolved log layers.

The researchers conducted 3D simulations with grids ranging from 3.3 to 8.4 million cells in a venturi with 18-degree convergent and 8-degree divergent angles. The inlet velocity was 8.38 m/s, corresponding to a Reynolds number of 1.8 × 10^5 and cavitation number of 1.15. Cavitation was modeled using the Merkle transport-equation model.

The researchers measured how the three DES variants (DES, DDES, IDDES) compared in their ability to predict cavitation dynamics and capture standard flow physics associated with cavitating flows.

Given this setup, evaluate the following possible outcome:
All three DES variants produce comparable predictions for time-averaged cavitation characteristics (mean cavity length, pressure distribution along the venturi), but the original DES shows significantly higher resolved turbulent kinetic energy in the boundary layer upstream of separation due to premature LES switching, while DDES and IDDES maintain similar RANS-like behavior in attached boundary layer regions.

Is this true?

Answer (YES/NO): NO